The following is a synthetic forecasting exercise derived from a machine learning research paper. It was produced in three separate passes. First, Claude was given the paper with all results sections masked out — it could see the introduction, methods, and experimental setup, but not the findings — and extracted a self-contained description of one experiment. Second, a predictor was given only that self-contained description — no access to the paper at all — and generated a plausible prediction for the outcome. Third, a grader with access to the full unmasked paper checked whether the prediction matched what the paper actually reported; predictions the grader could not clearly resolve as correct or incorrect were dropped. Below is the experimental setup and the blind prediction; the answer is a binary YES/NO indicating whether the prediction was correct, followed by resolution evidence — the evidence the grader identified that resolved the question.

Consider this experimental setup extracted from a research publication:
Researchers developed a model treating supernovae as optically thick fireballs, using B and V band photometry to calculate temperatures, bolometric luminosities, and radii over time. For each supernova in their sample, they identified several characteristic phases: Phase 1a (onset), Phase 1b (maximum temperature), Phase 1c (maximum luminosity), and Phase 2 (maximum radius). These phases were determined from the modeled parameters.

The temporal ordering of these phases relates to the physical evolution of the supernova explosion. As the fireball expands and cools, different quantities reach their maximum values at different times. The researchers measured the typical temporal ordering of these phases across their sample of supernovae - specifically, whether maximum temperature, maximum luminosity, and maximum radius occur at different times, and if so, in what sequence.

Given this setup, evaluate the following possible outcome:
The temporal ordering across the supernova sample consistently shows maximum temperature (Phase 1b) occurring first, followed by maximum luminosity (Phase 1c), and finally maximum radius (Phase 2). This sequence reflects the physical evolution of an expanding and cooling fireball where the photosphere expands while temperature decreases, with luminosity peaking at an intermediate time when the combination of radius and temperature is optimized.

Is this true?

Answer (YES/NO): YES